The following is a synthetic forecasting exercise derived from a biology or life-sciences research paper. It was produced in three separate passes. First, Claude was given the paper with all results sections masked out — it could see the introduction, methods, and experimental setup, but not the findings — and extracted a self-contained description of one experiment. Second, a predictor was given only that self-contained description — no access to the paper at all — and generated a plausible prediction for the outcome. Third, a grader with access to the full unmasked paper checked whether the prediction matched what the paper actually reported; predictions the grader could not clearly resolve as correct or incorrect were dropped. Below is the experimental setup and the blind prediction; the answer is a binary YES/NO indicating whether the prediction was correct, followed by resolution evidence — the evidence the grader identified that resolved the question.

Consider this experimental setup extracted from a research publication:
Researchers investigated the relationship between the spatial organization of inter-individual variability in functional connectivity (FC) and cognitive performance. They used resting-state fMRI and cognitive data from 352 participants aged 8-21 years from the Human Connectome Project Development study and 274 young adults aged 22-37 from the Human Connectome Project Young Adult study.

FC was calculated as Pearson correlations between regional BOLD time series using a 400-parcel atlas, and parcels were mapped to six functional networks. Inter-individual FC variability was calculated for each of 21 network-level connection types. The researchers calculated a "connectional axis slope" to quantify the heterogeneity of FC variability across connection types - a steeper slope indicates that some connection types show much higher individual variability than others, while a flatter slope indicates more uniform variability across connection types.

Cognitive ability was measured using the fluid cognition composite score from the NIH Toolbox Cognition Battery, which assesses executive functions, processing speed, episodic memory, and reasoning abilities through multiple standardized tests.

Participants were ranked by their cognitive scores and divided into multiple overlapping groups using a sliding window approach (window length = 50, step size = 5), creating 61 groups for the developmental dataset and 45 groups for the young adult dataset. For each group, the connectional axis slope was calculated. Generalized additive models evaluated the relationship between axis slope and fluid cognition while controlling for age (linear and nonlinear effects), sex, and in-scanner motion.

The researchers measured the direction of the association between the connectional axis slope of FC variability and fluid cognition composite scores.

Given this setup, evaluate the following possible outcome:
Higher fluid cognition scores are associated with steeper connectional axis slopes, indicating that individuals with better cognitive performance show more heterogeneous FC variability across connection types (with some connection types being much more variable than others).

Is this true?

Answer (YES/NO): YES